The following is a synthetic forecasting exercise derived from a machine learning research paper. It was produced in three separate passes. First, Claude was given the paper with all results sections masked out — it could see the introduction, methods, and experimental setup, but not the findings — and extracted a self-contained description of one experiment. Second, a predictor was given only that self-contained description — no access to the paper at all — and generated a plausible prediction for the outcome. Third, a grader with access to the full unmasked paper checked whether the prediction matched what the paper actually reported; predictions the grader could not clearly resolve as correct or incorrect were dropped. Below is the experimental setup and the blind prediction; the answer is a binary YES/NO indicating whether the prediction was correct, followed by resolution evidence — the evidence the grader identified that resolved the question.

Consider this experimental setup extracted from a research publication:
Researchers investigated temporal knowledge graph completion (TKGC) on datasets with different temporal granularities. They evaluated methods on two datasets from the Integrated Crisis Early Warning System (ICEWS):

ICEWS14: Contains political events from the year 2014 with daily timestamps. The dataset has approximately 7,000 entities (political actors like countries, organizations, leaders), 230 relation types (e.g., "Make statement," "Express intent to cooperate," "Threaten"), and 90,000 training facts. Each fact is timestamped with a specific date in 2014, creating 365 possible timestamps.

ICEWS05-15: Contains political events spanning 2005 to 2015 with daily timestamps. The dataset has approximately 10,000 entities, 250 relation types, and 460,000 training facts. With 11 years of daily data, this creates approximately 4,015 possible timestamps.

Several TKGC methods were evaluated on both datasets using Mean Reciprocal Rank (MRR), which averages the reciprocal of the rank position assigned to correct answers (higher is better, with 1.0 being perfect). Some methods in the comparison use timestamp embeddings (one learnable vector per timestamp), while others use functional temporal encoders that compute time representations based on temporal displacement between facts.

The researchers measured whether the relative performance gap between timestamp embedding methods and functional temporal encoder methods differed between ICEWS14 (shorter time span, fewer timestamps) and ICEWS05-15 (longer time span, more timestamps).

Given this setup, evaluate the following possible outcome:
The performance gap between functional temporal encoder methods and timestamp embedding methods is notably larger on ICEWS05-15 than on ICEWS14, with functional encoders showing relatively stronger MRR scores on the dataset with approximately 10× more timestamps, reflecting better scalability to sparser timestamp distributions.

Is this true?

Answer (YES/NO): YES